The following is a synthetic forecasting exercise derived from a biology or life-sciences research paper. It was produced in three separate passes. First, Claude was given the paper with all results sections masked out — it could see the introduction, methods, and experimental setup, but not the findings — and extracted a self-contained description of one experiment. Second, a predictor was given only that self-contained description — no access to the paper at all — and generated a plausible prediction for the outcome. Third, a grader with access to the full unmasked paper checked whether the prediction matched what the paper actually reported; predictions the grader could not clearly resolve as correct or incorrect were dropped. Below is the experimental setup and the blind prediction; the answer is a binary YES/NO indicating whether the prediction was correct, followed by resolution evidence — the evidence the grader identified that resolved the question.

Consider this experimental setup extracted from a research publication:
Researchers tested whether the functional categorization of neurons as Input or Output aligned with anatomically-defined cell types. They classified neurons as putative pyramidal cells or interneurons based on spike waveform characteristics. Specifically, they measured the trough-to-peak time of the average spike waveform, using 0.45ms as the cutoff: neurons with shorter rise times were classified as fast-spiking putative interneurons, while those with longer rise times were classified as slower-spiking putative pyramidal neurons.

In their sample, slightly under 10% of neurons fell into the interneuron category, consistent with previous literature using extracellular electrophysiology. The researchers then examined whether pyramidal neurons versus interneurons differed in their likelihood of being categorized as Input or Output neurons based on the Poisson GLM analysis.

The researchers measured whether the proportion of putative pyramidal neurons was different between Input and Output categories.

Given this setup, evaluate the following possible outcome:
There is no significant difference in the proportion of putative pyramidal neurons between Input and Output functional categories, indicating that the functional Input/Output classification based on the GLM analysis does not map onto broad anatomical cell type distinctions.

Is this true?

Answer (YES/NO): YES